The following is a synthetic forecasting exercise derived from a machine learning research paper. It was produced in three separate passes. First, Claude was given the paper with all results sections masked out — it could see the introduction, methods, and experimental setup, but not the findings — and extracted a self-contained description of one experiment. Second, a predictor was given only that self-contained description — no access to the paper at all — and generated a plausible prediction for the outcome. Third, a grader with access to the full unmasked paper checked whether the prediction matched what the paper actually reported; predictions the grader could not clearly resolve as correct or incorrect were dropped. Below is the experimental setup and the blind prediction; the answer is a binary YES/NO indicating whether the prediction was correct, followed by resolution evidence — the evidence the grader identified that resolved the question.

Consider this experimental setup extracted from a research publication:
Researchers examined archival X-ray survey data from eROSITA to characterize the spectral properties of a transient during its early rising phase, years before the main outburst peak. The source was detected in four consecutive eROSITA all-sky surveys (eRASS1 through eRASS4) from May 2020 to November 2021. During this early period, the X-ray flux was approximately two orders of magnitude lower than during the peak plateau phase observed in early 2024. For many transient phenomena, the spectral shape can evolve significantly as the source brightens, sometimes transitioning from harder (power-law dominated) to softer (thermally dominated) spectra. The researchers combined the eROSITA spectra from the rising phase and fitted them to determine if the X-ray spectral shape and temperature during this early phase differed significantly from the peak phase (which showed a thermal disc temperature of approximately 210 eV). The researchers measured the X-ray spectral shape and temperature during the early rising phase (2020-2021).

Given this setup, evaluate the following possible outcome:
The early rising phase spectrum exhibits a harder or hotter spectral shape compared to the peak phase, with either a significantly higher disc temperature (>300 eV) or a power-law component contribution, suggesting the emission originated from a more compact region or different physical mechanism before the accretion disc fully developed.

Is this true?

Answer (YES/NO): NO